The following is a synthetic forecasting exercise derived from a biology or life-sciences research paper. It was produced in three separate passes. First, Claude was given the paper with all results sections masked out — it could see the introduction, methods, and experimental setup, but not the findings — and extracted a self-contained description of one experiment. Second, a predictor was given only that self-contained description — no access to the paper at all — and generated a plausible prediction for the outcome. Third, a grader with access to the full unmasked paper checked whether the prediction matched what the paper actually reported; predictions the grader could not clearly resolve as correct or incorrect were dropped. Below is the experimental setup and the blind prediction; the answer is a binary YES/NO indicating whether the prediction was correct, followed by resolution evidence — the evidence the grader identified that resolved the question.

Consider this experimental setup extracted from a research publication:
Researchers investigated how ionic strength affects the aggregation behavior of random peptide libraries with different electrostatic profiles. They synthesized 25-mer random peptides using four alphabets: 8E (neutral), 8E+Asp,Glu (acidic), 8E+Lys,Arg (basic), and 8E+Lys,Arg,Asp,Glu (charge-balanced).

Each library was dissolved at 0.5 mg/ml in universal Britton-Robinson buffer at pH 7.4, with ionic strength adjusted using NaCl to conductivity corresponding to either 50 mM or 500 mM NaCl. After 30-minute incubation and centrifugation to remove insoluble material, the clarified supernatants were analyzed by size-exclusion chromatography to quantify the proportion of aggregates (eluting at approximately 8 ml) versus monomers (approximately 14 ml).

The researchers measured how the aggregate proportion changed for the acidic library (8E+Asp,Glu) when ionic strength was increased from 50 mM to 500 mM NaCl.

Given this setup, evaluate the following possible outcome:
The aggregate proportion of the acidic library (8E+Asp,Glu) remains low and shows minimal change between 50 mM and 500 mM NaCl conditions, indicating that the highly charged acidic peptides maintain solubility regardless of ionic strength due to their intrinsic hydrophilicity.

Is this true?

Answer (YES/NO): NO